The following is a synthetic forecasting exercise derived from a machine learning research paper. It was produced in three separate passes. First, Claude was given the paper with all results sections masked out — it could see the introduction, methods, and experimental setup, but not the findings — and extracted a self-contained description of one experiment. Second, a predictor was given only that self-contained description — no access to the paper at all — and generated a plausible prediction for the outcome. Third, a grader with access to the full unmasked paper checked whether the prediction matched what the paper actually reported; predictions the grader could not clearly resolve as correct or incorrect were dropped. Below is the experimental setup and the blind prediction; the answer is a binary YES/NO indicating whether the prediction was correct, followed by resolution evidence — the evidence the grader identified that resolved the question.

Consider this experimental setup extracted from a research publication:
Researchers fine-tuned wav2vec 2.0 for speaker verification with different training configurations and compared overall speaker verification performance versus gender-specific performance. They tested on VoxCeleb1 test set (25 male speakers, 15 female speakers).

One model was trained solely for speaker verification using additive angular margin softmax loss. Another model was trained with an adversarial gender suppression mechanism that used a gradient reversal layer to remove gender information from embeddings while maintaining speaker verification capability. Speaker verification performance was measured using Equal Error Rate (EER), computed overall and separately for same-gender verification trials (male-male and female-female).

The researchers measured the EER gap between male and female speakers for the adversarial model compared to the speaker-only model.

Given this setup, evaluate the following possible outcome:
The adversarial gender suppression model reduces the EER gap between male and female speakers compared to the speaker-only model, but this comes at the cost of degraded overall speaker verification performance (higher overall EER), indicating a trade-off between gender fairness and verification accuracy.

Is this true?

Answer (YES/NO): NO